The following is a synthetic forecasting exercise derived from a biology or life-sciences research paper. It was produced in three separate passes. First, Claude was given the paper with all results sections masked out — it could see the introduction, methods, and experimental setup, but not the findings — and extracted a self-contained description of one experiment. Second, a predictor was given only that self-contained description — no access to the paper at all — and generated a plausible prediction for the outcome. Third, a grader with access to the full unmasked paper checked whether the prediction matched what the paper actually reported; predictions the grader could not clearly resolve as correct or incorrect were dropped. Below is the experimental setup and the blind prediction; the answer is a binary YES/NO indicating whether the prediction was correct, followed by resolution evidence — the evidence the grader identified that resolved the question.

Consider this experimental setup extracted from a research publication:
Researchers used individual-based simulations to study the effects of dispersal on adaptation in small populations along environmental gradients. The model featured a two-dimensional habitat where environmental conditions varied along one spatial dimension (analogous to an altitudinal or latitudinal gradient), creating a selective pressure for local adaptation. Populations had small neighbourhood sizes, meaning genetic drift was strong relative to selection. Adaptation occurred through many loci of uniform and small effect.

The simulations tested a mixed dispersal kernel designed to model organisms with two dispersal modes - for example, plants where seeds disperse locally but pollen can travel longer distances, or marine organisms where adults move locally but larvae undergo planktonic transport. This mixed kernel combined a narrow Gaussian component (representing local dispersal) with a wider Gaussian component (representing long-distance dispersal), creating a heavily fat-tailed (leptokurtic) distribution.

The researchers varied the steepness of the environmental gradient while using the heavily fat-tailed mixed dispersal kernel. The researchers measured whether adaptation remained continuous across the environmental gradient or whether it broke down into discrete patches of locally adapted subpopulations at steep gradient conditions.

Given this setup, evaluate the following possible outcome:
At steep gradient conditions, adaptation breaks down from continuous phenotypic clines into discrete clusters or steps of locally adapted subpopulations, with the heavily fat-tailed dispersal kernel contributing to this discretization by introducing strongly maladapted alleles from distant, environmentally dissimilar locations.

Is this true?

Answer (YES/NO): YES